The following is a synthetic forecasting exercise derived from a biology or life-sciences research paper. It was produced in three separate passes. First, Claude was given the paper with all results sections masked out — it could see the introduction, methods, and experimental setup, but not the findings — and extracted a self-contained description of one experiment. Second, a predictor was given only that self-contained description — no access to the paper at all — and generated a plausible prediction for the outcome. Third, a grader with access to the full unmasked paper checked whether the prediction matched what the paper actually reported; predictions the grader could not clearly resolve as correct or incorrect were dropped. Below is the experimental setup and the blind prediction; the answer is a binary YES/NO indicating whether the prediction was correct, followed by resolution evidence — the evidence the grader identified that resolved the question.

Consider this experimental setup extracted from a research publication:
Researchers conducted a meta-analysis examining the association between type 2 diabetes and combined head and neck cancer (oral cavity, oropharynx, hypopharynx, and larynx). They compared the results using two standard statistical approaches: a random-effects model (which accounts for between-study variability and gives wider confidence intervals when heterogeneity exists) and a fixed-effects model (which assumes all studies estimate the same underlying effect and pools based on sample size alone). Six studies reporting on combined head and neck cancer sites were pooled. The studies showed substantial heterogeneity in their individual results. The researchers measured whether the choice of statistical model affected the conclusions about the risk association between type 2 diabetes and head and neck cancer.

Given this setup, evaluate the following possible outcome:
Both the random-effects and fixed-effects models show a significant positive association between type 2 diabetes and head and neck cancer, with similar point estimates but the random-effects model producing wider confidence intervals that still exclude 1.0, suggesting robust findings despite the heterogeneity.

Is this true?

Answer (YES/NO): NO